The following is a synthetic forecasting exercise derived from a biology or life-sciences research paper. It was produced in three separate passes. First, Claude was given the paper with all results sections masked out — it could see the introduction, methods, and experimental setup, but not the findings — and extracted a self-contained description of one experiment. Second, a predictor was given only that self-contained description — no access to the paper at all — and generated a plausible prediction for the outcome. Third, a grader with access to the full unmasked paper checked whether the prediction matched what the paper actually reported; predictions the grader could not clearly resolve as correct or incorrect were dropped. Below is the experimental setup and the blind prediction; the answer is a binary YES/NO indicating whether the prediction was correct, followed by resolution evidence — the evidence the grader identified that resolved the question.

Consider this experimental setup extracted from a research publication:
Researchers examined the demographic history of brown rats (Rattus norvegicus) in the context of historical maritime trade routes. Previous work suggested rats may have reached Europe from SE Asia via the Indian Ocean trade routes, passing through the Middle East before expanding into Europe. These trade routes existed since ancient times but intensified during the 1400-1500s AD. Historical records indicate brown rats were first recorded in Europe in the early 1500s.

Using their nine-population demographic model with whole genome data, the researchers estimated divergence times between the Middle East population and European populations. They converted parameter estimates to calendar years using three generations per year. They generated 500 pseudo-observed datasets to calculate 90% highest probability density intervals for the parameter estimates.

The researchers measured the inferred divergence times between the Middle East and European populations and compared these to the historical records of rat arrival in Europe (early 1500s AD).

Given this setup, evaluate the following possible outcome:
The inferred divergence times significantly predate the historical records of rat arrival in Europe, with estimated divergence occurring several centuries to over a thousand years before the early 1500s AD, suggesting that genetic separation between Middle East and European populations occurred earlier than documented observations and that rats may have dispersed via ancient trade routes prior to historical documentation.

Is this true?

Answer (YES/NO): NO